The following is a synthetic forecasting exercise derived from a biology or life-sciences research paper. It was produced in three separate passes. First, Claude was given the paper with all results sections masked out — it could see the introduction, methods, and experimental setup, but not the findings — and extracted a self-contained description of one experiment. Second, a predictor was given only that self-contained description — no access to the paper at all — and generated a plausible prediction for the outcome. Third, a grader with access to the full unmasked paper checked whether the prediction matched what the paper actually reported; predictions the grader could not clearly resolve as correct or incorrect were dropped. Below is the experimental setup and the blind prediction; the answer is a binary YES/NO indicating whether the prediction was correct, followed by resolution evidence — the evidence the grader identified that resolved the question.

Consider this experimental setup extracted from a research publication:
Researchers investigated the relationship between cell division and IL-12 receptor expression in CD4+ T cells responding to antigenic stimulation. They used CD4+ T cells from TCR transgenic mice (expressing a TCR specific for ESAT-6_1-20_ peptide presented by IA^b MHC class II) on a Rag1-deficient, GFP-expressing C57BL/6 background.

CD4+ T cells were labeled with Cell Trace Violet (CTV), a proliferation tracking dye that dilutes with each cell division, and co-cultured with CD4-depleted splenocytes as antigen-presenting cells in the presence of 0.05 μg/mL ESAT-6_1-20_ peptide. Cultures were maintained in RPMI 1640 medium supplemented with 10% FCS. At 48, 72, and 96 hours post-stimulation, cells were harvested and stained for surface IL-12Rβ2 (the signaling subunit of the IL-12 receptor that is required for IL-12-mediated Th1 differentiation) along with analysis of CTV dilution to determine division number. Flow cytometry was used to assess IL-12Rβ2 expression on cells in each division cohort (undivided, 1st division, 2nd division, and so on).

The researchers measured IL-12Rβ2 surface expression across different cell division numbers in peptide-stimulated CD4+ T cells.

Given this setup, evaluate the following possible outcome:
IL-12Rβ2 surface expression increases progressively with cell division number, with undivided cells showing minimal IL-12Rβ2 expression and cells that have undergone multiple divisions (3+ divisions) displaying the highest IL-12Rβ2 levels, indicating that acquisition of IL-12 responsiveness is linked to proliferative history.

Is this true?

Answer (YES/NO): YES